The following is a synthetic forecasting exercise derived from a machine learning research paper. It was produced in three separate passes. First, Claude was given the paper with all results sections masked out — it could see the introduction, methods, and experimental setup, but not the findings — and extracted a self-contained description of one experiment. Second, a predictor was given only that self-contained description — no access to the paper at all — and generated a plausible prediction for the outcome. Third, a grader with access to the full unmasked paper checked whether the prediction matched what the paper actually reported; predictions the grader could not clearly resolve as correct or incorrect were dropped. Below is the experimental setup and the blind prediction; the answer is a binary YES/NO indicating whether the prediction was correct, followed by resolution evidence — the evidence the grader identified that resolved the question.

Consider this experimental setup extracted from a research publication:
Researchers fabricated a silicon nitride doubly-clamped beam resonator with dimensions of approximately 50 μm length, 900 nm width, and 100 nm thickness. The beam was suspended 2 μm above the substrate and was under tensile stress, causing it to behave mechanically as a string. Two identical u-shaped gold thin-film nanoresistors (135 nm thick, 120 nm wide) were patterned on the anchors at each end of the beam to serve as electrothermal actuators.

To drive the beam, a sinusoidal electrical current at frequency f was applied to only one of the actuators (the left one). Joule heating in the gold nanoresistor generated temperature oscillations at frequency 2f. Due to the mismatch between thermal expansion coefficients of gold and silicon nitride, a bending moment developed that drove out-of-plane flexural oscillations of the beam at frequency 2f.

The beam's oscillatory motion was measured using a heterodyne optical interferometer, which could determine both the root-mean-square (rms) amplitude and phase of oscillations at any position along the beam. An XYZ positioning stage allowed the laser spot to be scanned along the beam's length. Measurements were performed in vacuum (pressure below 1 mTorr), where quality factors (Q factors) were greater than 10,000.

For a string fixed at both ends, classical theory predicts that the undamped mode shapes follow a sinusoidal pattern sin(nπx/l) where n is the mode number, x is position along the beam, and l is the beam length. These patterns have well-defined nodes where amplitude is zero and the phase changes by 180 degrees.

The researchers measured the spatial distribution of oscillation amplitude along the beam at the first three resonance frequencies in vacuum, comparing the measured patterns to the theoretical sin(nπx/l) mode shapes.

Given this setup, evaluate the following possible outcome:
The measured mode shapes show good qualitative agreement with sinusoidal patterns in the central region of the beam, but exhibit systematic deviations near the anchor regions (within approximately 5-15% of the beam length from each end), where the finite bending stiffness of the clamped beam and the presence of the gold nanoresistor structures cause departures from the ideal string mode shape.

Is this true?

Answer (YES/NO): NO